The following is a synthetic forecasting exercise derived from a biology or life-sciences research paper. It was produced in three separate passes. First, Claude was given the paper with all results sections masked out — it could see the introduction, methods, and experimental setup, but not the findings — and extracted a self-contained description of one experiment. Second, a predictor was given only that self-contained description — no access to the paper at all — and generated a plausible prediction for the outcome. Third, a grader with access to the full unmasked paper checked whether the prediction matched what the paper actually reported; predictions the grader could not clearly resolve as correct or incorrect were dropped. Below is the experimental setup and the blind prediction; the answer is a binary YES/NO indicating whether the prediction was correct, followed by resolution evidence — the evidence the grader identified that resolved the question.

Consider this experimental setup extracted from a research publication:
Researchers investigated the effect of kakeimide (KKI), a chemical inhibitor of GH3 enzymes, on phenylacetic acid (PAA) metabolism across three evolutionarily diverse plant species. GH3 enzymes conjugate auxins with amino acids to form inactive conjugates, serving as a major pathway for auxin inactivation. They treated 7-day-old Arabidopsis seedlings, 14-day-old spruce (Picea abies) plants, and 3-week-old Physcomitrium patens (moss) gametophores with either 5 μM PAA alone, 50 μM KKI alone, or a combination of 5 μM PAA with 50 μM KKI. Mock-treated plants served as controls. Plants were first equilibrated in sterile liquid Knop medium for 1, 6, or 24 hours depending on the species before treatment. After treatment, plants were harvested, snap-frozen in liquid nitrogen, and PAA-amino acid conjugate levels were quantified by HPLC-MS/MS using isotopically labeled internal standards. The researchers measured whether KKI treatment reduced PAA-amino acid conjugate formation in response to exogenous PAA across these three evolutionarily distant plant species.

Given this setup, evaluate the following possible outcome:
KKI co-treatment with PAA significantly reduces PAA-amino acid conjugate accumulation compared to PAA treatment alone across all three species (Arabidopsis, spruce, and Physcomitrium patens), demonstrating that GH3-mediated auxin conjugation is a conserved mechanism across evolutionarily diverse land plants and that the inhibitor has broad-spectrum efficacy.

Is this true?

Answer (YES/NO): NO